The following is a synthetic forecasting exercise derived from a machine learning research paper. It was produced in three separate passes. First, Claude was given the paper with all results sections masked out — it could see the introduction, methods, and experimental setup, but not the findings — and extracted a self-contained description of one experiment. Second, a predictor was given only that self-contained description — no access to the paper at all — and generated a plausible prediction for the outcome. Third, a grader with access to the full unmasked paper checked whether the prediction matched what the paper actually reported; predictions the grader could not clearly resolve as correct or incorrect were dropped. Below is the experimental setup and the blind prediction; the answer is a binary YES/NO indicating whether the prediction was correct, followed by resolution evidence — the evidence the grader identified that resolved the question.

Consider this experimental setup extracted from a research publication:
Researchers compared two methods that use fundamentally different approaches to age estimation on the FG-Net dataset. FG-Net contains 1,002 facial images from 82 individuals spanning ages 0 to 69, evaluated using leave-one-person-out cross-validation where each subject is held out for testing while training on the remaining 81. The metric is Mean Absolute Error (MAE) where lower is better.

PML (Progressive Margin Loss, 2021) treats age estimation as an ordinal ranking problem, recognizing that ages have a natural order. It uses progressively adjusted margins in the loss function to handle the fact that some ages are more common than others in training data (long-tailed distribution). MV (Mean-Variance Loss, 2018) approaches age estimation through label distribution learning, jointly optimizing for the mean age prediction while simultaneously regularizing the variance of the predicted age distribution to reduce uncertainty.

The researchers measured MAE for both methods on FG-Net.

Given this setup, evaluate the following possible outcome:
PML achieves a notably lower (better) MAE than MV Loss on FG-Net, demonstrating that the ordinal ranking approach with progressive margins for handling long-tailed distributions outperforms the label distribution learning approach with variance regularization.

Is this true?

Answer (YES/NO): YES